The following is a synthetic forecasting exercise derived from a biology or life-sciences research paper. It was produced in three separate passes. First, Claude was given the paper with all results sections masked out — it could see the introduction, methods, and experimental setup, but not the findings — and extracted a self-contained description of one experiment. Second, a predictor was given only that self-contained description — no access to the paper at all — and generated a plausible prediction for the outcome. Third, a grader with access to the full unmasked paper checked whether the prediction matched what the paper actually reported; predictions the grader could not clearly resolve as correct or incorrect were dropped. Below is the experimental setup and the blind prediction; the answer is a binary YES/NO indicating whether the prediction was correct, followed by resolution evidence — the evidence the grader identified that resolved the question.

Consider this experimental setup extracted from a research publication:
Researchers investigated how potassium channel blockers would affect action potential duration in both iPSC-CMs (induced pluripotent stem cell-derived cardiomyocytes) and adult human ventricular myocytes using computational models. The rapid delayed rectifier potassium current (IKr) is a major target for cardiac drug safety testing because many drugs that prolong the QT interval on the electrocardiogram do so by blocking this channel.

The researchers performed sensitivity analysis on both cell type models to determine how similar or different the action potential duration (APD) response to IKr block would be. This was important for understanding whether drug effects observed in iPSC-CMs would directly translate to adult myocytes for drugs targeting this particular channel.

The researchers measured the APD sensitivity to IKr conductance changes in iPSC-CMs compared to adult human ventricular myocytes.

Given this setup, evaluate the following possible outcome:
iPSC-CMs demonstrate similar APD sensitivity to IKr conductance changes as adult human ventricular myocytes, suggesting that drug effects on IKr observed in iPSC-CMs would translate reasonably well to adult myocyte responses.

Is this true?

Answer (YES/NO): YES